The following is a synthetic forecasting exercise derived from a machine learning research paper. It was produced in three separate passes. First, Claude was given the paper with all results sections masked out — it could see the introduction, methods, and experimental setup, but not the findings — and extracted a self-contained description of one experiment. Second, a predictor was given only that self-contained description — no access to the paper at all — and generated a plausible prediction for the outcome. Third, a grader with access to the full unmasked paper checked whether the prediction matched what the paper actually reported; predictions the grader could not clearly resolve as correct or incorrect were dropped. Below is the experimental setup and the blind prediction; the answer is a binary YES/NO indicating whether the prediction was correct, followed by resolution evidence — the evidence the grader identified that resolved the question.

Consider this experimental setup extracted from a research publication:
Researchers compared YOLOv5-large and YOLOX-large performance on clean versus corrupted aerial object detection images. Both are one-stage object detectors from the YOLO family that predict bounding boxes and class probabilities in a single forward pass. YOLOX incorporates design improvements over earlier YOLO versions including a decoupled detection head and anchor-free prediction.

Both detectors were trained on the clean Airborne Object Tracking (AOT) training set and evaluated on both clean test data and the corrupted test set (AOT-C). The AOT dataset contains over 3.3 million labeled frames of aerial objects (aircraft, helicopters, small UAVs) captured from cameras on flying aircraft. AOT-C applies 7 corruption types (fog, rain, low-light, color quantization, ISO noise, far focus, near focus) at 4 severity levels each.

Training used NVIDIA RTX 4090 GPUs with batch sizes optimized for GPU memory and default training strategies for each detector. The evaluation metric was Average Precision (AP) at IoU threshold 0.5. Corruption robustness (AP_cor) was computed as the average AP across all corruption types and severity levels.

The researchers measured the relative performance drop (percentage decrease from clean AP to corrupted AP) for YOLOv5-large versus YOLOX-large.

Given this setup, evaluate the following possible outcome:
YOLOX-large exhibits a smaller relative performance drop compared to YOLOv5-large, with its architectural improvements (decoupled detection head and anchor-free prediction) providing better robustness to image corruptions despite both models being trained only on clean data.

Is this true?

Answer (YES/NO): NO